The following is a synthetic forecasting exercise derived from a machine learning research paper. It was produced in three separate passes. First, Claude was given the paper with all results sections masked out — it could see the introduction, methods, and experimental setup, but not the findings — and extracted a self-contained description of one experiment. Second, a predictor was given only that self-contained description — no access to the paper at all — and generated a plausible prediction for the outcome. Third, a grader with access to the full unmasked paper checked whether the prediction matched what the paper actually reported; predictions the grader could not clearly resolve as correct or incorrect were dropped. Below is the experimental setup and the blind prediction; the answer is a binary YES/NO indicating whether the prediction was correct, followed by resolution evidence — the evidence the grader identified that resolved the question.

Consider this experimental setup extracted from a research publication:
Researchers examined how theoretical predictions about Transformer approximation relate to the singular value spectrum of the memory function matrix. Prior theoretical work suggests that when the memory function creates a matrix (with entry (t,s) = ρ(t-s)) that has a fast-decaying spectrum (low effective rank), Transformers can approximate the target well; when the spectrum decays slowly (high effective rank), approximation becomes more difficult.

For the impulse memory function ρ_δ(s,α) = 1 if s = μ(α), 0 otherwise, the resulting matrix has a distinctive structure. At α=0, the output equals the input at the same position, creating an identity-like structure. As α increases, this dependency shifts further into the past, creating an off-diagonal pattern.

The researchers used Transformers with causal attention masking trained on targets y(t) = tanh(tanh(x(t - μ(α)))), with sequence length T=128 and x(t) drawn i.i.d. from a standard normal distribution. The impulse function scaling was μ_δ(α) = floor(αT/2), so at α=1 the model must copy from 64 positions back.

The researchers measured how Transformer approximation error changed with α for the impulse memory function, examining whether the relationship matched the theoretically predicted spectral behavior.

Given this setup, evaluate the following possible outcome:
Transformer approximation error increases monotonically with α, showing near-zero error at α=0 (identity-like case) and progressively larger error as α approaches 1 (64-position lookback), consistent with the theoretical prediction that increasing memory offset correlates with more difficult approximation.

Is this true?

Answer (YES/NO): NO